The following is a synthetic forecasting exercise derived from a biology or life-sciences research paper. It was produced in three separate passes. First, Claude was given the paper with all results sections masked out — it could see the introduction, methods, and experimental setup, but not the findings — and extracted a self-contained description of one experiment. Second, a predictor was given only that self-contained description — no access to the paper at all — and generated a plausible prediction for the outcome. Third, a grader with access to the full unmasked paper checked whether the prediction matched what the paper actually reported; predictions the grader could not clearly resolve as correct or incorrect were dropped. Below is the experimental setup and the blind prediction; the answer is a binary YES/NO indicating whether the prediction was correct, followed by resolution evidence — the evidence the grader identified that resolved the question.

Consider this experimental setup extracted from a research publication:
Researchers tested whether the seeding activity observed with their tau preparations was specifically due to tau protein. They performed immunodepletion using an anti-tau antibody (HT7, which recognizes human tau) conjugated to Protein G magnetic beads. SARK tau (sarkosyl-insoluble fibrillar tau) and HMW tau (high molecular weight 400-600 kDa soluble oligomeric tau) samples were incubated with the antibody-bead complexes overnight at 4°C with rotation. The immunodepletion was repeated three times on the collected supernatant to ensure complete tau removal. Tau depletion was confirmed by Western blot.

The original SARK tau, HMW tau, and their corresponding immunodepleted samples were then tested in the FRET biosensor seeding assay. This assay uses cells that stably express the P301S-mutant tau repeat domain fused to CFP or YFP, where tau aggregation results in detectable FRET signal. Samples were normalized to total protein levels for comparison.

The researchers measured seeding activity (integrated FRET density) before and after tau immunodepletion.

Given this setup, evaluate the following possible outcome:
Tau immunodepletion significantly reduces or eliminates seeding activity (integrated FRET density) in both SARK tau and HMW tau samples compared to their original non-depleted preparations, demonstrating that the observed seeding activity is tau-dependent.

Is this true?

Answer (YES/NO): YES